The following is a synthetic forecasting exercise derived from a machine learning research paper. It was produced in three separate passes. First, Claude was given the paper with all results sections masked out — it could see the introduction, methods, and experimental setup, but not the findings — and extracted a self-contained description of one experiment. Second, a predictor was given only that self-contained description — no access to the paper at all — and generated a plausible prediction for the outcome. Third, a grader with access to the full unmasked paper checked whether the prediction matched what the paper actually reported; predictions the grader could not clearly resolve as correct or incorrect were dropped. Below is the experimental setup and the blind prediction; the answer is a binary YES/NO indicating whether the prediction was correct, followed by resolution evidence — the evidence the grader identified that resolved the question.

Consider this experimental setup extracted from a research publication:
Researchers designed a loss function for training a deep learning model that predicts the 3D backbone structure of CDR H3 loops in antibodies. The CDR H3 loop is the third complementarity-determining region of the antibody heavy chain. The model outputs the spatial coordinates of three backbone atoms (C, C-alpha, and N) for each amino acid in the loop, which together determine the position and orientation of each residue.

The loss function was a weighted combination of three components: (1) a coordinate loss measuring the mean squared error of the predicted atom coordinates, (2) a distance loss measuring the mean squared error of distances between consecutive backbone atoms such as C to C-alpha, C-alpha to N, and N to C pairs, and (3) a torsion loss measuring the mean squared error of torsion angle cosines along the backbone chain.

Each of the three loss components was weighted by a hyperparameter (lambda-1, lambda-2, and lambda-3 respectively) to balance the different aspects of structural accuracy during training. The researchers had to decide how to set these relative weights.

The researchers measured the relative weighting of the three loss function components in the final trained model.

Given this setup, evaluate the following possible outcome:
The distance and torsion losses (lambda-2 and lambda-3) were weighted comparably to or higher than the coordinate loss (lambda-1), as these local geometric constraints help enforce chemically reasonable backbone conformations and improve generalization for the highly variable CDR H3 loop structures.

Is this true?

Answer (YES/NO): YES